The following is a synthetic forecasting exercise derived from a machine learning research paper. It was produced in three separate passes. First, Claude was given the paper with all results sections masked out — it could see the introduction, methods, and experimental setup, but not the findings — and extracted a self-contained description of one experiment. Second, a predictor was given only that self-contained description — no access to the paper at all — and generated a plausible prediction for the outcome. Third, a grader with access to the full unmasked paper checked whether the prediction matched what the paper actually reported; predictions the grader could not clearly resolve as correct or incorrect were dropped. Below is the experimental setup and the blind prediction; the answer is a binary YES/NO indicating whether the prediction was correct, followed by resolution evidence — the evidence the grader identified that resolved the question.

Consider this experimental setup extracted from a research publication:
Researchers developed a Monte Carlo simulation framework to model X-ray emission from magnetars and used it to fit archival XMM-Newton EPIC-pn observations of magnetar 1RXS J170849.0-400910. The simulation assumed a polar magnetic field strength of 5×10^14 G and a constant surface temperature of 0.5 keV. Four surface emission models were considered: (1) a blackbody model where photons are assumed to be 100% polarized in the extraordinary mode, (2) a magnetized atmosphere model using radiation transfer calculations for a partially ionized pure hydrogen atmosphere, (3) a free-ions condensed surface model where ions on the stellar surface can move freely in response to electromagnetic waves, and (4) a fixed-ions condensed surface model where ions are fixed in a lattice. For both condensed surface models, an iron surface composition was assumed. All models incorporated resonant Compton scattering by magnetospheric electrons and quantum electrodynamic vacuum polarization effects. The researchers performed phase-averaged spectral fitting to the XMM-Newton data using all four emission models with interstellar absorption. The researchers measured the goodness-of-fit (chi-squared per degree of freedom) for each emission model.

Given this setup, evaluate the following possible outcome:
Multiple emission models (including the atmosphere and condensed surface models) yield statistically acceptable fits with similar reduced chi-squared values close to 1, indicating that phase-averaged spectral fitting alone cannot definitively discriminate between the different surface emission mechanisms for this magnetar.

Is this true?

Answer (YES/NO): NO